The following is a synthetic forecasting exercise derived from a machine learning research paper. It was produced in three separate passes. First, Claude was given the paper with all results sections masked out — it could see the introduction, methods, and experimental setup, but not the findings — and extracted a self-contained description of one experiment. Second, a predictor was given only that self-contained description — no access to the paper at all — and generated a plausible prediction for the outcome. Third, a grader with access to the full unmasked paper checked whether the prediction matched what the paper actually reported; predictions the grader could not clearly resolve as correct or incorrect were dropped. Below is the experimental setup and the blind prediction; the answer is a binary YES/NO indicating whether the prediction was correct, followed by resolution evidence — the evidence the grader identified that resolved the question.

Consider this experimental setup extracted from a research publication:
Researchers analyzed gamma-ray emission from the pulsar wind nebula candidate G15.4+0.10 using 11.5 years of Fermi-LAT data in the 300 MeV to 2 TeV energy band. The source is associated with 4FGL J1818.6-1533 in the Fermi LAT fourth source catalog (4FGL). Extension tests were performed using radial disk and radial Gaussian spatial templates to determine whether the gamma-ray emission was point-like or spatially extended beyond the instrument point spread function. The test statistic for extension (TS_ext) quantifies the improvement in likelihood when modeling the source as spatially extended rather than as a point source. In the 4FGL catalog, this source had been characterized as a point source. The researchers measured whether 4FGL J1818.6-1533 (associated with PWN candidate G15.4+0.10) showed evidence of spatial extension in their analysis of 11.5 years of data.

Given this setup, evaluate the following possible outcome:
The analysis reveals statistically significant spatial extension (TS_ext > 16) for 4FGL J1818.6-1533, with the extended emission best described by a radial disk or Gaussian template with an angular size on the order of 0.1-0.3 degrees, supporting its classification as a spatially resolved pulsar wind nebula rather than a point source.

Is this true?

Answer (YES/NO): YES